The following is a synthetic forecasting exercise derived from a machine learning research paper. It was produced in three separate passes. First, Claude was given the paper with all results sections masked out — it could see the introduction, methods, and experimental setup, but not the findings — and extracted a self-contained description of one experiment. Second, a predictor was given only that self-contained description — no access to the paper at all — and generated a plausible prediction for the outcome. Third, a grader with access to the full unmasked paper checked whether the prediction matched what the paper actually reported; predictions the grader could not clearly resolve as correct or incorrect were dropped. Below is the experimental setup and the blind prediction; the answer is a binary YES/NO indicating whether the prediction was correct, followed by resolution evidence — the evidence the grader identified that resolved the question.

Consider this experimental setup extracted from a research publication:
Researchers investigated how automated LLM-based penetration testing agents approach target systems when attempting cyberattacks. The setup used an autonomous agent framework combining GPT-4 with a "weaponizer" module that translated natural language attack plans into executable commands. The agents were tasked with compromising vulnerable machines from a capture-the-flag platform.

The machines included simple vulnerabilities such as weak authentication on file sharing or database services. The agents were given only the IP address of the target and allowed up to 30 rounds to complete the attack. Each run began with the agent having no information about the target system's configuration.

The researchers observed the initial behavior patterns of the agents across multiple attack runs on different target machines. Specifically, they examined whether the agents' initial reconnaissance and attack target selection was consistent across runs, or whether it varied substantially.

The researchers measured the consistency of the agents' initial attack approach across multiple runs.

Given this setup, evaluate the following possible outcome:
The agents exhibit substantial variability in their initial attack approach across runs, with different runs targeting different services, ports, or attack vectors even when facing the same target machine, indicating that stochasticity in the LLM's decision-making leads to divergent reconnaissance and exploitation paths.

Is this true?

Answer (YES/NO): NO